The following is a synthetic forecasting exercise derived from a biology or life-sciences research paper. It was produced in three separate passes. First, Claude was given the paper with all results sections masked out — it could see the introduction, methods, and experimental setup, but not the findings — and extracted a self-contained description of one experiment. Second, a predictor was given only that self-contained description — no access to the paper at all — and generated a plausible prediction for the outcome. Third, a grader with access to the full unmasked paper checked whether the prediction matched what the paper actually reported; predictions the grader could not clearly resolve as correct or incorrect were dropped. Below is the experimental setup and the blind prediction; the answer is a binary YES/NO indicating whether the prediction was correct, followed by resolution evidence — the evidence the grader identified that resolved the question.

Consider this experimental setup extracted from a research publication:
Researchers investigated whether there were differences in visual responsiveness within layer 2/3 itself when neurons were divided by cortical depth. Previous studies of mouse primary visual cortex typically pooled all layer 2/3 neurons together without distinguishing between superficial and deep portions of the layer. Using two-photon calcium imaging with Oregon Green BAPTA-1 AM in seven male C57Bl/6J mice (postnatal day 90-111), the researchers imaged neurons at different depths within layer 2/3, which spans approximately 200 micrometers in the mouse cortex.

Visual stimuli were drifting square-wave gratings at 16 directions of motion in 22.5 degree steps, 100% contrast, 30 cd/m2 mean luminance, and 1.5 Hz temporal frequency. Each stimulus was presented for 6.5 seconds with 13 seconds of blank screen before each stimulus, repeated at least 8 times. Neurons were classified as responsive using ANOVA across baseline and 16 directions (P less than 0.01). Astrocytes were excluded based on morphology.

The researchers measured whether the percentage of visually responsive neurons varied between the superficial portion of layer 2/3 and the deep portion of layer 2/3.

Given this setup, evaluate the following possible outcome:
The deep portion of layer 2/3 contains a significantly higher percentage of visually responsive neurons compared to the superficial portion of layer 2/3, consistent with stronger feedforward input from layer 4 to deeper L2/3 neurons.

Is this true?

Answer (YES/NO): YES